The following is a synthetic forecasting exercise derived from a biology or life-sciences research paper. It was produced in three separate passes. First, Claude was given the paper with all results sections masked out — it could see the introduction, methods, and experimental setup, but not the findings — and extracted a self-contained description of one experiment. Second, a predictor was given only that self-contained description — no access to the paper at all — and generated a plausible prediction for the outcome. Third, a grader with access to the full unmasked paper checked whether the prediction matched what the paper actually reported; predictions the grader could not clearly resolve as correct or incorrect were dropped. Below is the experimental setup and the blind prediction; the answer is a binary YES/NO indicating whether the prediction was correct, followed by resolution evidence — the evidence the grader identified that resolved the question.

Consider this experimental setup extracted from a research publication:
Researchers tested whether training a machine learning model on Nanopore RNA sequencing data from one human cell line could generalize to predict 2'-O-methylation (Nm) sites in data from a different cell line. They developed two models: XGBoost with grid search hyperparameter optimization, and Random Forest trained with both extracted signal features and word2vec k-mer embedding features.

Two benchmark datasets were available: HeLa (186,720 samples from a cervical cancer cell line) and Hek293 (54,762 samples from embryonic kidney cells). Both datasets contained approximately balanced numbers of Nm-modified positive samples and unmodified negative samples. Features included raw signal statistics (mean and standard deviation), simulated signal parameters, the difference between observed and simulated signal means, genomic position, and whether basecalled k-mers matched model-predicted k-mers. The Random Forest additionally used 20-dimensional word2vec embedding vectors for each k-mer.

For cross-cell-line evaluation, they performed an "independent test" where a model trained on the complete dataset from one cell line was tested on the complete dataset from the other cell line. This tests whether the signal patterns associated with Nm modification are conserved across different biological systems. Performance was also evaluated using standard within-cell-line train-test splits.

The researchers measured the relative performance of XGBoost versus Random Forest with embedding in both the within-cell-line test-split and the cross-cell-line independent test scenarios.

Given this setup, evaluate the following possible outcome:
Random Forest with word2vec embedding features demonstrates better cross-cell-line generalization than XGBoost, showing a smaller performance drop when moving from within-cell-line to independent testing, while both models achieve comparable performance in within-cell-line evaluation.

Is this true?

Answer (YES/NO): NO